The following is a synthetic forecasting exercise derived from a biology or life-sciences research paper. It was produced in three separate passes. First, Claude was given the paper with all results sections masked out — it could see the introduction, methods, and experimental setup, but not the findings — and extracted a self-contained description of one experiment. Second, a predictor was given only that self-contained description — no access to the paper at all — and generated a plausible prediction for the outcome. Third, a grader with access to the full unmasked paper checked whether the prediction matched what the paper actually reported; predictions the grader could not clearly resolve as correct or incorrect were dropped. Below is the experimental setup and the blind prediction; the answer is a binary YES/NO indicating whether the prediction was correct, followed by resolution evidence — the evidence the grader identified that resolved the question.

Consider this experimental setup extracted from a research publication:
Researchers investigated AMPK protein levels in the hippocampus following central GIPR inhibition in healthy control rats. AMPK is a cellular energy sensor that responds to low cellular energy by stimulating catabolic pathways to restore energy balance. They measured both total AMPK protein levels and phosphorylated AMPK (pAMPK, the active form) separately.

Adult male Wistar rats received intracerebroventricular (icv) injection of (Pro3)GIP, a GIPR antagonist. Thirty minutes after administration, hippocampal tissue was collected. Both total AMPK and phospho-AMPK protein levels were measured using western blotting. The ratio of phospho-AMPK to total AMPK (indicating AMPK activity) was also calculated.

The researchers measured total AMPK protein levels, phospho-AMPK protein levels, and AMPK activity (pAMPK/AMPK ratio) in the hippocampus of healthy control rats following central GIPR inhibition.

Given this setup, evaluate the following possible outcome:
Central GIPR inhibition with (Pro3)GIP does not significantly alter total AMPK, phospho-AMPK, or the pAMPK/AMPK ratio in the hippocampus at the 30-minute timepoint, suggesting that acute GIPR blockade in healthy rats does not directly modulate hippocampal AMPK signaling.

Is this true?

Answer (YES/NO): NO